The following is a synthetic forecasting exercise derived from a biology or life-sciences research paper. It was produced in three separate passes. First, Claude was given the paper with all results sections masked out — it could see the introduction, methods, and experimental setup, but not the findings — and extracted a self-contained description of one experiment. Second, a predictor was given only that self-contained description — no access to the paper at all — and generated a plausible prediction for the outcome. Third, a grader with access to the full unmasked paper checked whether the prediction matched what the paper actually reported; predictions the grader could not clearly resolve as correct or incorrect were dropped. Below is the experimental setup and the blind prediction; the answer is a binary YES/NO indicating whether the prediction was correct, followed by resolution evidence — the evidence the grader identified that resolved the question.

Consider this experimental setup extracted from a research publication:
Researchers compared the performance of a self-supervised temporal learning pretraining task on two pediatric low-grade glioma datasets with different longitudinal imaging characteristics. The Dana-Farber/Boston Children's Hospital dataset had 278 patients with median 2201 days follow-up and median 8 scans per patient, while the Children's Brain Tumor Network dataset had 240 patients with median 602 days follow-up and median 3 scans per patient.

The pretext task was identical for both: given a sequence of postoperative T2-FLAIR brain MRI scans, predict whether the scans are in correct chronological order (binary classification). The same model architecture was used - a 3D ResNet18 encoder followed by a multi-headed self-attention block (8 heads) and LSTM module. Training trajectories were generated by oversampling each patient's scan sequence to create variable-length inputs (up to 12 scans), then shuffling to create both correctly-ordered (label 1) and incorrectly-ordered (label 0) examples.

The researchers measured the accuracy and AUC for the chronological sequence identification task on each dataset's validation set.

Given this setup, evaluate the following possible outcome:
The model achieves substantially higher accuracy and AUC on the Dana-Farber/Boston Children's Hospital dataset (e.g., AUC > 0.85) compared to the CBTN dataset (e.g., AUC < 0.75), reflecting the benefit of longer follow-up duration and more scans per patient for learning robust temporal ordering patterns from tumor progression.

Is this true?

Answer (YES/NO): NO